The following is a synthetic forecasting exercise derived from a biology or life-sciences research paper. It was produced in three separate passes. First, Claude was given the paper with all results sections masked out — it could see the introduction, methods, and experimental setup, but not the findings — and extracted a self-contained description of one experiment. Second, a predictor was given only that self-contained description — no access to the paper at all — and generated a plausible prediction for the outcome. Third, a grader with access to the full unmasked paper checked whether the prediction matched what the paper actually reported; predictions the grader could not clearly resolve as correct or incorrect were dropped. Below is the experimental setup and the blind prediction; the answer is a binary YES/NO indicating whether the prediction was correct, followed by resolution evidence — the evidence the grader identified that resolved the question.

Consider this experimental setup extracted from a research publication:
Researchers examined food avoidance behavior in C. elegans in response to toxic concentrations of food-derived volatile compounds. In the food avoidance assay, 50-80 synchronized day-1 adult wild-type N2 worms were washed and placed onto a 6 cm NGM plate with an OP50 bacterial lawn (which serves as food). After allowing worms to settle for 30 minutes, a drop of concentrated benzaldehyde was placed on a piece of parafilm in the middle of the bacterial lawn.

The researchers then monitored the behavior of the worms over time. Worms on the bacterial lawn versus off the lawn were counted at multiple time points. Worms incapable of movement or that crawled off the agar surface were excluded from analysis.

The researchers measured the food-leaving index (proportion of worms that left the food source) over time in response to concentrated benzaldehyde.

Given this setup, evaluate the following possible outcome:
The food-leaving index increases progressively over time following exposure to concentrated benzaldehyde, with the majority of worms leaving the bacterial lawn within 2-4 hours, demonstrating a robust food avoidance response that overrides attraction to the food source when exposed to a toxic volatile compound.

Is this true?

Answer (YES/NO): NO